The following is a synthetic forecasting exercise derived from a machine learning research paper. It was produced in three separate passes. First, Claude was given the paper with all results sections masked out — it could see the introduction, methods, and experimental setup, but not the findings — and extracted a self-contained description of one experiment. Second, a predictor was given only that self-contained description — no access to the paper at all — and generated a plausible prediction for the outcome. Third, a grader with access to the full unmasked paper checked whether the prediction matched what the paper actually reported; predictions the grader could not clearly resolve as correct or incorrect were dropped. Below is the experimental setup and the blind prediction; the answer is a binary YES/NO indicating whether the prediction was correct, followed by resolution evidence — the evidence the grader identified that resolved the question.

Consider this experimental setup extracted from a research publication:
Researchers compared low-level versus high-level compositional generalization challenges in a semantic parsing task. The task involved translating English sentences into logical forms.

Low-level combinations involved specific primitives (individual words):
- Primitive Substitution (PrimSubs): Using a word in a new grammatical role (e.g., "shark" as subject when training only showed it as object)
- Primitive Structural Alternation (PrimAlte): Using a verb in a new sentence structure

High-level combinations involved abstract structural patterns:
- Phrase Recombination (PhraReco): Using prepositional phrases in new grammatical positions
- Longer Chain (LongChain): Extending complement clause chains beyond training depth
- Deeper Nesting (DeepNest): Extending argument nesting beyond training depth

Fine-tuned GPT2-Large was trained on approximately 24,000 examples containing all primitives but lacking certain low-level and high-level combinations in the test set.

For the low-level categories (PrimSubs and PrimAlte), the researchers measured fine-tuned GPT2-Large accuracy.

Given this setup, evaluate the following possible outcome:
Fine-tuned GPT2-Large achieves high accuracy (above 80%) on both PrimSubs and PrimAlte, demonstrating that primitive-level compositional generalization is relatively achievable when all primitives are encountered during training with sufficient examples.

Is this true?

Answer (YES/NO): YES